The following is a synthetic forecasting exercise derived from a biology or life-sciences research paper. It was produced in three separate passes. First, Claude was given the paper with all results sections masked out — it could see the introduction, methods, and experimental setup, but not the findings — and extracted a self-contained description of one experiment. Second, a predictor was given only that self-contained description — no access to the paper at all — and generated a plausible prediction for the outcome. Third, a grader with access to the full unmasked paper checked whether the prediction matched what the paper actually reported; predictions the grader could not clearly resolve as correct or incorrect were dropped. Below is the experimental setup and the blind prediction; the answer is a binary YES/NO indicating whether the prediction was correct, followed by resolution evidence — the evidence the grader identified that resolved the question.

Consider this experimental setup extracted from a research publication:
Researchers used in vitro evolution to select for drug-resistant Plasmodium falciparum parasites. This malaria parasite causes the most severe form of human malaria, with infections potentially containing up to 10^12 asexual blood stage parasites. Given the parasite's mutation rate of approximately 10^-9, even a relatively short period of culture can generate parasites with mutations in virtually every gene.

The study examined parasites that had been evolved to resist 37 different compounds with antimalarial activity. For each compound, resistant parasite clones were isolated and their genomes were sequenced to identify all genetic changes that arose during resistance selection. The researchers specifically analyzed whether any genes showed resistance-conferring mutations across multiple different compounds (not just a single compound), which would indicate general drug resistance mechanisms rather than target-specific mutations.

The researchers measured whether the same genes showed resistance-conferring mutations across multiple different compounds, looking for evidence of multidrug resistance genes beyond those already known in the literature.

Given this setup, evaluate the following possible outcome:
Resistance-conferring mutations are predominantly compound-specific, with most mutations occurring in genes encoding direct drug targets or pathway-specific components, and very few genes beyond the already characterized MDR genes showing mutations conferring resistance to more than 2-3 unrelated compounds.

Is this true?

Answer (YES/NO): NO